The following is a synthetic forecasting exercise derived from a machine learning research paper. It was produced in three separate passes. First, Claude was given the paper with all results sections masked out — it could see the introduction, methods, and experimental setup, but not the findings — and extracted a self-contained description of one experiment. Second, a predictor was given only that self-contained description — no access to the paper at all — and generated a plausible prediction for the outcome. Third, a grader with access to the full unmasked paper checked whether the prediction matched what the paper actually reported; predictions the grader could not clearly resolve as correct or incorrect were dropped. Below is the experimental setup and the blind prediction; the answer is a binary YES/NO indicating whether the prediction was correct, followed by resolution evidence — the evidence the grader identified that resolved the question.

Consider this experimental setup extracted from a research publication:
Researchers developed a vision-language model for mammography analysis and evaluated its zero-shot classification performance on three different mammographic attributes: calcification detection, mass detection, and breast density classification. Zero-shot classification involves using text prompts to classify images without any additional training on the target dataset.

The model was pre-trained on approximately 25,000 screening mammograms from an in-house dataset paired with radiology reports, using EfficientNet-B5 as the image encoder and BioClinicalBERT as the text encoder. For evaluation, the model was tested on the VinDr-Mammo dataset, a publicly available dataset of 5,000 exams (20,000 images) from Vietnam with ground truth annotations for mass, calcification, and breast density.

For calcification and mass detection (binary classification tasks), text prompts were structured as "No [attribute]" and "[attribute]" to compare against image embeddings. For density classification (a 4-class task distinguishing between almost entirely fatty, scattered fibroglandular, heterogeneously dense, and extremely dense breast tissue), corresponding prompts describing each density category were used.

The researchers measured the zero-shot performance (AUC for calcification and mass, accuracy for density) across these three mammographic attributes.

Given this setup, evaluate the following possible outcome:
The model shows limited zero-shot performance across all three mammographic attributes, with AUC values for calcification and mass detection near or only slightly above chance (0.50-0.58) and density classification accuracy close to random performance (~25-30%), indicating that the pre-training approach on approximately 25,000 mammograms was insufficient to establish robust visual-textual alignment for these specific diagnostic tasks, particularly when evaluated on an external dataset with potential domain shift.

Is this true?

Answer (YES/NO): NO